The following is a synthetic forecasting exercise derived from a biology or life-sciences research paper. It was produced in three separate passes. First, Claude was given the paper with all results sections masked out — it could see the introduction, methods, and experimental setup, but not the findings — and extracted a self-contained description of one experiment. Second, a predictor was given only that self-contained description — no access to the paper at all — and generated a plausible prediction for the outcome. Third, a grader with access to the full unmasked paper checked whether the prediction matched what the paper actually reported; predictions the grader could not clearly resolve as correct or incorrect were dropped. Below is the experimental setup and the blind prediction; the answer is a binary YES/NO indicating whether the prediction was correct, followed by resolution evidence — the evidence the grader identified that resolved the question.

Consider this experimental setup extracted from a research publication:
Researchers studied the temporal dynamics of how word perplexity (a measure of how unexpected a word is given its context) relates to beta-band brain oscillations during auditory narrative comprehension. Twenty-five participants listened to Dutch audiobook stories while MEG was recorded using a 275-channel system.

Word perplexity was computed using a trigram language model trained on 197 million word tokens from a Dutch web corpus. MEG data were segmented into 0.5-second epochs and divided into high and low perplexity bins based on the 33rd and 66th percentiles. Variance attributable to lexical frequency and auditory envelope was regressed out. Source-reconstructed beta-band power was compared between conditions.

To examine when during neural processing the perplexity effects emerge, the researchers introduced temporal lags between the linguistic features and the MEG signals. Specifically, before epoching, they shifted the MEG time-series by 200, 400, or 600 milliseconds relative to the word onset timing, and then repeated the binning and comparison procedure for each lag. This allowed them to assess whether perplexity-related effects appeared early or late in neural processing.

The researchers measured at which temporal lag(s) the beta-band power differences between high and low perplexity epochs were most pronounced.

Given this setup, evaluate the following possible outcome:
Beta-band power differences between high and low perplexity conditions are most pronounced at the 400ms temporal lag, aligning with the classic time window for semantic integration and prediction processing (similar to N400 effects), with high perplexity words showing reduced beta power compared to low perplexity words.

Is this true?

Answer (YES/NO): NO